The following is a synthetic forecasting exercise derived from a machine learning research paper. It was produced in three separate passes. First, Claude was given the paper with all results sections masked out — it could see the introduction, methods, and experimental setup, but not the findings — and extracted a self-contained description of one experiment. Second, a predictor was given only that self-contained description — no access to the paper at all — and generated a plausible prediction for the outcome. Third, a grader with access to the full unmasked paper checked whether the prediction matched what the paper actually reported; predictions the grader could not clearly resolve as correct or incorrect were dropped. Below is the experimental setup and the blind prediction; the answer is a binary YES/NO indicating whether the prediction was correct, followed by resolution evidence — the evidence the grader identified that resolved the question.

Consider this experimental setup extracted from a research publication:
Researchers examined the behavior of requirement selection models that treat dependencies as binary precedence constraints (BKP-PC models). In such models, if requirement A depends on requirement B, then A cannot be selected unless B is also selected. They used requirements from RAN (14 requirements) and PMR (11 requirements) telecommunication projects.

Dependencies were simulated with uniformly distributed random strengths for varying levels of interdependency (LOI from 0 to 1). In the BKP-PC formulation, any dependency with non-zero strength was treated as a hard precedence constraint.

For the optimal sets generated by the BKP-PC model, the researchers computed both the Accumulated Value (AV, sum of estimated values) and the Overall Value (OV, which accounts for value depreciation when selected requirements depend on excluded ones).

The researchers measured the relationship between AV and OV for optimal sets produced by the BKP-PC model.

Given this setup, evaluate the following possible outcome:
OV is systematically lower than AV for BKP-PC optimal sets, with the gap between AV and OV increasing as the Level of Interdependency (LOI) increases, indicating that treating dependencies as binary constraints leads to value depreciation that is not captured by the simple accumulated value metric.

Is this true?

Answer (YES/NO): NO